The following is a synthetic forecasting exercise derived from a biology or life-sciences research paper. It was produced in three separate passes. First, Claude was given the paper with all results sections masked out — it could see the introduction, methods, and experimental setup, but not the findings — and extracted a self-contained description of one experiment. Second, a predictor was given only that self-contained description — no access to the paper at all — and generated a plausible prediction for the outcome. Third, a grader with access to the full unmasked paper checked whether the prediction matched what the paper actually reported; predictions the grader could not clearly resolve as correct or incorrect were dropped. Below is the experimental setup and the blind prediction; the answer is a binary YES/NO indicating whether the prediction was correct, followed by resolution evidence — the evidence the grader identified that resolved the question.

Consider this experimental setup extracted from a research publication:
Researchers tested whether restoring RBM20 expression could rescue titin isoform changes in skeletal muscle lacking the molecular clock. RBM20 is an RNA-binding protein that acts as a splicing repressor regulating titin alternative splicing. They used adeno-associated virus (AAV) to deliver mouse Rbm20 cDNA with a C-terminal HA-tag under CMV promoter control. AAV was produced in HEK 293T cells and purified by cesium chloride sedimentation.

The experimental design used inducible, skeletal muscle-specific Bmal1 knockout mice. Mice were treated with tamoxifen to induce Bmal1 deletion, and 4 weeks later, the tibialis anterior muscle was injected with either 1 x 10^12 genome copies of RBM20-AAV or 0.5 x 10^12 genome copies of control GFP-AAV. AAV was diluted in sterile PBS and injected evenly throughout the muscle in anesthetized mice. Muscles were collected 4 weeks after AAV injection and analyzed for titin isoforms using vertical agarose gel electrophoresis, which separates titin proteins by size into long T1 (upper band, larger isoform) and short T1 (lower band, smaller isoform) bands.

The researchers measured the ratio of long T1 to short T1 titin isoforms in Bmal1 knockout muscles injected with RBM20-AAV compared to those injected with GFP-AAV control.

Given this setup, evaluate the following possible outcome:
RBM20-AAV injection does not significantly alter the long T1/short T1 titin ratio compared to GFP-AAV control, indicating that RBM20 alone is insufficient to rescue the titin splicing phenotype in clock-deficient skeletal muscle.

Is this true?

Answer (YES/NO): NO